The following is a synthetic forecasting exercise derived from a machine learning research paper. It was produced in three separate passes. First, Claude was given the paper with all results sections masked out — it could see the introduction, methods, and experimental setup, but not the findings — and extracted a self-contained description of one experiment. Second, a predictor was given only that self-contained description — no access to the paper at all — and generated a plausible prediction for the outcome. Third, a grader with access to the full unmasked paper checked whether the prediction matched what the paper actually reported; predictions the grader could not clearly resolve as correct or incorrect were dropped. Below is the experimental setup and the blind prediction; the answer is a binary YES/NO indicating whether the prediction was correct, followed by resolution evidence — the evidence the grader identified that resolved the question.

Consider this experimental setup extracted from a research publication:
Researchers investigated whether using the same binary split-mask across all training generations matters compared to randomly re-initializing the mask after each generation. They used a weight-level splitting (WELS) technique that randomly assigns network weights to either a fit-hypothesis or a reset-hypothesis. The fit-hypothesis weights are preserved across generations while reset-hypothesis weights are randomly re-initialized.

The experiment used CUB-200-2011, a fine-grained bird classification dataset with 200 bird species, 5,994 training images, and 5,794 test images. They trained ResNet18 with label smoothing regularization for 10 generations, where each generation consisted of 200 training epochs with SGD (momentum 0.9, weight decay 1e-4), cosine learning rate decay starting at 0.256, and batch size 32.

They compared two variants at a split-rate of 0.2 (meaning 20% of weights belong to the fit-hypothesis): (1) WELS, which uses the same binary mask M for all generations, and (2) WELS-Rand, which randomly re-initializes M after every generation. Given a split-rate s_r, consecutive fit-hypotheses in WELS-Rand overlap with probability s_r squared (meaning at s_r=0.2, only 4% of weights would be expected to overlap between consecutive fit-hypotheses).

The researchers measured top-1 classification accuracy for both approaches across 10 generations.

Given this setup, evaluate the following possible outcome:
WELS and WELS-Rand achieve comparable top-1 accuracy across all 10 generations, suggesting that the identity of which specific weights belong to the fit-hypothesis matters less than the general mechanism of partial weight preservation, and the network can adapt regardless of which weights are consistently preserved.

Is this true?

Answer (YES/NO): NO